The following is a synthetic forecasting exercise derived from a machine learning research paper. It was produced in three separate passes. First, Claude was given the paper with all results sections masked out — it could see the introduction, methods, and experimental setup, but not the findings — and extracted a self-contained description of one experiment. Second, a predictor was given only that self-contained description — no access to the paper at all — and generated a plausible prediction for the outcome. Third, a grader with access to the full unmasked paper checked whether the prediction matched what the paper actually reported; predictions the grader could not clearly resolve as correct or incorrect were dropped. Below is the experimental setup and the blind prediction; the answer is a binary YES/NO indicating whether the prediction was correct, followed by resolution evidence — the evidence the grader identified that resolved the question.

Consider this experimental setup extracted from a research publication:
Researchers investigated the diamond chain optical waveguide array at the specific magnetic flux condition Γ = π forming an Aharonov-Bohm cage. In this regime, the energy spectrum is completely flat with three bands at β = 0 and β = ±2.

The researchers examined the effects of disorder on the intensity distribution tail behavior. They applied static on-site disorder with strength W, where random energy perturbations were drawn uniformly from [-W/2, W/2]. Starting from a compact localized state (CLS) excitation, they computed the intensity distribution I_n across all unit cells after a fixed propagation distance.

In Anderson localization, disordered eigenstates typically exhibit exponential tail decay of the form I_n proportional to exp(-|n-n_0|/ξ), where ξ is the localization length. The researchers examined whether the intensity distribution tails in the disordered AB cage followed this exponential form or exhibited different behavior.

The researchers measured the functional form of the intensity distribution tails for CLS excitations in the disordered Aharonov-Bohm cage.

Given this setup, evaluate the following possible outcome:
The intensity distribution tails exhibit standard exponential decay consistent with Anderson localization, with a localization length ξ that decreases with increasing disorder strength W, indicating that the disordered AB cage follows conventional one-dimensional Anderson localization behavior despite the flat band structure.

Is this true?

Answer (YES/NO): NO